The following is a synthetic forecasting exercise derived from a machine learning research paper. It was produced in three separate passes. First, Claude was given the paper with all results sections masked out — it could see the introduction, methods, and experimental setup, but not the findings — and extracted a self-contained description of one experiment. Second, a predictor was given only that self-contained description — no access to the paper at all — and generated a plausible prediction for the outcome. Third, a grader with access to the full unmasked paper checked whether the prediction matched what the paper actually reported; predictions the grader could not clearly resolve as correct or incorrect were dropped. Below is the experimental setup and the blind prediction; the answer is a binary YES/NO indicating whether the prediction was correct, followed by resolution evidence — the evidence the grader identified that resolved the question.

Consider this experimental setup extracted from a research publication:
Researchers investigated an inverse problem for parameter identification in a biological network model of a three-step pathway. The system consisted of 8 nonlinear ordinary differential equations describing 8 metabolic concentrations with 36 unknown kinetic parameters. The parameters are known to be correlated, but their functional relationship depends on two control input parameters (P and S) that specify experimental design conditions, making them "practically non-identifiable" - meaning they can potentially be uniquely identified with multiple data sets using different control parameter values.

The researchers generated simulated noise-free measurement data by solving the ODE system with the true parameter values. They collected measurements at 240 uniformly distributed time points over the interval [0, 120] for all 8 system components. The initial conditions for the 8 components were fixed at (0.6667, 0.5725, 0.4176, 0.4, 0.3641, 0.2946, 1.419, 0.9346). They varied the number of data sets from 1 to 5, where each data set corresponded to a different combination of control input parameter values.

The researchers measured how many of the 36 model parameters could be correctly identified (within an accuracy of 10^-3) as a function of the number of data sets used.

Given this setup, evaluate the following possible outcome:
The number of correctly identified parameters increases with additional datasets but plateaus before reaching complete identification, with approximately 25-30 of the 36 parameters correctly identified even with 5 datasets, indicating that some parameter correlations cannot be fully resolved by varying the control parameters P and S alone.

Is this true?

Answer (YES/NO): NO